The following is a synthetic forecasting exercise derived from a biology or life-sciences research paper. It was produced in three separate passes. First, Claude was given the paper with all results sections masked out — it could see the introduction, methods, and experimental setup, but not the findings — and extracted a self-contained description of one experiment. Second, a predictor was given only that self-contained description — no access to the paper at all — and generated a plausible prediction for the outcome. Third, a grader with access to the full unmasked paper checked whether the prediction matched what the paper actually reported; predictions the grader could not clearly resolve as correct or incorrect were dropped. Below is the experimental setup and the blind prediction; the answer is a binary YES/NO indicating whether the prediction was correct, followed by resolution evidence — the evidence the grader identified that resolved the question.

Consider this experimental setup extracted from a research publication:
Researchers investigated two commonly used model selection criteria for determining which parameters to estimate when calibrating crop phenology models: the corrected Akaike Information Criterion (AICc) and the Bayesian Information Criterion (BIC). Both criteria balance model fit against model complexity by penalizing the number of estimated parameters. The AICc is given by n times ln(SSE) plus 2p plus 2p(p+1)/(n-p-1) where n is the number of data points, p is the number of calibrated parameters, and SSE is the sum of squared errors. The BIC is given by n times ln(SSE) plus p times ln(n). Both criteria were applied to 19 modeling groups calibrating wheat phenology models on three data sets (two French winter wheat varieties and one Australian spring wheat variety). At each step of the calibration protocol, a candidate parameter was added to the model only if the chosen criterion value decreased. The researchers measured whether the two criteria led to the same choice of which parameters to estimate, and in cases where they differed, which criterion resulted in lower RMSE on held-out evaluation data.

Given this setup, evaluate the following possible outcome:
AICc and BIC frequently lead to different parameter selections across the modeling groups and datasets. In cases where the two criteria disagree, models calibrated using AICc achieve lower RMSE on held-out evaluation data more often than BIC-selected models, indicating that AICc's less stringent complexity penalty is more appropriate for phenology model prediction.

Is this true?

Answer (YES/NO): NO